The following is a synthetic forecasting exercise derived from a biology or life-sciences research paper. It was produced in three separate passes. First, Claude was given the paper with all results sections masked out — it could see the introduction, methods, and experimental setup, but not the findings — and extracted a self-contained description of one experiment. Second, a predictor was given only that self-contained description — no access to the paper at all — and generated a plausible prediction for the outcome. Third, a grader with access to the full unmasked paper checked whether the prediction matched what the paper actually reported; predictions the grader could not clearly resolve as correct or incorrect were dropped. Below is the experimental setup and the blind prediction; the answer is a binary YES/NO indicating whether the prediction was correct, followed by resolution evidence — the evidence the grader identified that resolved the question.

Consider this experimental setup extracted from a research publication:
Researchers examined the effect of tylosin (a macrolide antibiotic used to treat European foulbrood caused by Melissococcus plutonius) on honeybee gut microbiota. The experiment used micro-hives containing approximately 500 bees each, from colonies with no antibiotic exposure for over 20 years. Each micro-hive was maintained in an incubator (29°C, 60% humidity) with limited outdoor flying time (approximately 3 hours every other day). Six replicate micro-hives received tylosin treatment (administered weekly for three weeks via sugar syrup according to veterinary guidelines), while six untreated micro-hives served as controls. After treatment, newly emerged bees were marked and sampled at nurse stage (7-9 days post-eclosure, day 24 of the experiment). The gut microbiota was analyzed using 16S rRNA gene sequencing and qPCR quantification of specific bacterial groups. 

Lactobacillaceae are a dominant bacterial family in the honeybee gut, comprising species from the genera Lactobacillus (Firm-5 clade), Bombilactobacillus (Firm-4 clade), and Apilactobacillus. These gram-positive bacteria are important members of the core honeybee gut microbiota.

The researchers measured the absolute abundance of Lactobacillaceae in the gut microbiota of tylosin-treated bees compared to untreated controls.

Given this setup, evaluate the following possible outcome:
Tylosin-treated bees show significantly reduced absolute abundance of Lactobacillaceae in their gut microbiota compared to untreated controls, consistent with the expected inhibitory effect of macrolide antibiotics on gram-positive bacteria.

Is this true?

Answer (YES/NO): YES